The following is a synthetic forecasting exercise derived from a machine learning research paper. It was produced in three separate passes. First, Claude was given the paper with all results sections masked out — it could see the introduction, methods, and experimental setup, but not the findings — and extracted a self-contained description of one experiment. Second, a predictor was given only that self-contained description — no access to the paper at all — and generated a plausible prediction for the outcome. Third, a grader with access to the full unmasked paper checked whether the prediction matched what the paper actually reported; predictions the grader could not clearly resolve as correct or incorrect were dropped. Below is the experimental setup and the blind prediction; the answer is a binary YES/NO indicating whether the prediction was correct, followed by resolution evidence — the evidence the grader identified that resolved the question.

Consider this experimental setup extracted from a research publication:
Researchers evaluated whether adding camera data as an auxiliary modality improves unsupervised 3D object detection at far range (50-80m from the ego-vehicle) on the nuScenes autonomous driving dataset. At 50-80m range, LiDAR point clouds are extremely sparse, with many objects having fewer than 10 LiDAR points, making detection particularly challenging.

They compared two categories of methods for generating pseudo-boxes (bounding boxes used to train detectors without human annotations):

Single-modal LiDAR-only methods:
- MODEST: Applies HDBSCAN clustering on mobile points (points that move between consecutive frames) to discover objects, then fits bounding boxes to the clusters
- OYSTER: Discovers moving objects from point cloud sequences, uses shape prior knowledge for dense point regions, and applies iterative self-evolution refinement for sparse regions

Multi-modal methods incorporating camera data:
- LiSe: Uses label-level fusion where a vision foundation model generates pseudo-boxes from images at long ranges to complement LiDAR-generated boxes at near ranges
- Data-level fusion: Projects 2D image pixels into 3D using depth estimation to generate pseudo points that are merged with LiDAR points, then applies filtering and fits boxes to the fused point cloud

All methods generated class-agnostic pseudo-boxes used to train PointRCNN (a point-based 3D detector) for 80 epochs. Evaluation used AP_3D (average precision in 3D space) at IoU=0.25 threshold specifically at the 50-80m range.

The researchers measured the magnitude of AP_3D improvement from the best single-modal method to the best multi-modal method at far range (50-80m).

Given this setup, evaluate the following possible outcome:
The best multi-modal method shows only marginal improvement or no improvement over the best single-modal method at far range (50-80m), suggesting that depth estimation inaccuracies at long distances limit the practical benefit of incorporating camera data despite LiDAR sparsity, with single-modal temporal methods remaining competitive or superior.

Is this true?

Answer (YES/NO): NO